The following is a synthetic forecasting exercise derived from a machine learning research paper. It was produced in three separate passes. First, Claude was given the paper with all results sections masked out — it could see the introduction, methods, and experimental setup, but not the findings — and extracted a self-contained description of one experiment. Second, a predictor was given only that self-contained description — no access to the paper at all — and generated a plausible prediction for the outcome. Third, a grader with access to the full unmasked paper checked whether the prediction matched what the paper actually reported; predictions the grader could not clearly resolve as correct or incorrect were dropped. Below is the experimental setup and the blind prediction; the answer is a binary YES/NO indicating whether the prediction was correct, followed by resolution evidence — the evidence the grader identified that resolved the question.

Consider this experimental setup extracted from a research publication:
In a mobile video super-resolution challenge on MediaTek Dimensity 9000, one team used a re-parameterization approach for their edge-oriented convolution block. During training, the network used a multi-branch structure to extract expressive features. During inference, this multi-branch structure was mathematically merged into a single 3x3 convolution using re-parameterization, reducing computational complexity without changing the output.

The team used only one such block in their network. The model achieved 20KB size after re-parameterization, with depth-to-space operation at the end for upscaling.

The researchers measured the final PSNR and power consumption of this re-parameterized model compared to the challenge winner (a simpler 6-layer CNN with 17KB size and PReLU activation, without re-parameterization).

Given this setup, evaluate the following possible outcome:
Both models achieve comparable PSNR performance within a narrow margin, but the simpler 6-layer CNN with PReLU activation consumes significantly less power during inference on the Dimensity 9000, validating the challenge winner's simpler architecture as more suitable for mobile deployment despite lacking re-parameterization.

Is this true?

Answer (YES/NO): NO